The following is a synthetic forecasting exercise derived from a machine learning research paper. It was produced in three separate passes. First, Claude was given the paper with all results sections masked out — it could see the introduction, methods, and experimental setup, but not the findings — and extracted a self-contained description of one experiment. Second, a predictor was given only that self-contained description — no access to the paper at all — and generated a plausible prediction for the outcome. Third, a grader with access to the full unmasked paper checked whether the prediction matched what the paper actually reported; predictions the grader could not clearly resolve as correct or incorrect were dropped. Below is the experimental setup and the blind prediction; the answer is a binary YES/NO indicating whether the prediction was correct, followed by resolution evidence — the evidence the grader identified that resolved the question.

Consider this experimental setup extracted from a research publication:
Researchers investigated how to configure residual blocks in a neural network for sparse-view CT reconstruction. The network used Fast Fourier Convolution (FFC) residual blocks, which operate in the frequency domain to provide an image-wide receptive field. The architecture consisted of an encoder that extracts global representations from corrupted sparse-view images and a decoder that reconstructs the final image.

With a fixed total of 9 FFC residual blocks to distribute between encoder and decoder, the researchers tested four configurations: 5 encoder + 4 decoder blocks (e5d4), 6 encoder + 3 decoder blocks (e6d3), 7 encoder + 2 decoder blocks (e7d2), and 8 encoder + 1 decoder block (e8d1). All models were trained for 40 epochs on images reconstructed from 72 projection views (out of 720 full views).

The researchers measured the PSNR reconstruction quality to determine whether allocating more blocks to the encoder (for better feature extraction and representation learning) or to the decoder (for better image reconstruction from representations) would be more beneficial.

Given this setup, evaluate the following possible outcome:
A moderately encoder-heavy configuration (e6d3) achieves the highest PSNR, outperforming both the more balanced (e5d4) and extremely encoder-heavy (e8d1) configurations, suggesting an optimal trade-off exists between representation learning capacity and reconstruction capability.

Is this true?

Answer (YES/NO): NO